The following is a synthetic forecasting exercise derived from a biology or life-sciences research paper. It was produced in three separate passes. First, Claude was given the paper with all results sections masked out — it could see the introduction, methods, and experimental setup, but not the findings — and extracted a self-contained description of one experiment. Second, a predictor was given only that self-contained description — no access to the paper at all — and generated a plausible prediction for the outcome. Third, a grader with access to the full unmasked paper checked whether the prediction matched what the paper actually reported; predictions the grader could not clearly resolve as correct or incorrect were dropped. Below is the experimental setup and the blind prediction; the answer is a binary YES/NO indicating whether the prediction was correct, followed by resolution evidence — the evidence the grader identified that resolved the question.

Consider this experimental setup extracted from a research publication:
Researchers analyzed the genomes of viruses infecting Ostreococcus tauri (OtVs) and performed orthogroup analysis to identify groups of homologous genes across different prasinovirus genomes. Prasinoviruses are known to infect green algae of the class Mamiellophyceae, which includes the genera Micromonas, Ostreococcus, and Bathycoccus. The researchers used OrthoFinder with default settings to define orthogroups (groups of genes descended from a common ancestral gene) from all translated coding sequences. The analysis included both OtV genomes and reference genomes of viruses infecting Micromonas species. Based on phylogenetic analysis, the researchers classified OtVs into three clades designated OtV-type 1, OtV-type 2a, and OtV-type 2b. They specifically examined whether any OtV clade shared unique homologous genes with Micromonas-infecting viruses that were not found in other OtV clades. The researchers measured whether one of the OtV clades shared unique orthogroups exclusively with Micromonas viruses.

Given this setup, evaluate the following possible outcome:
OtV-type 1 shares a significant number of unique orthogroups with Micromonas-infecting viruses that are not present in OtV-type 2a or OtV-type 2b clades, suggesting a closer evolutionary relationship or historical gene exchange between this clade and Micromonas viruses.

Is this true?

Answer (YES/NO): YES